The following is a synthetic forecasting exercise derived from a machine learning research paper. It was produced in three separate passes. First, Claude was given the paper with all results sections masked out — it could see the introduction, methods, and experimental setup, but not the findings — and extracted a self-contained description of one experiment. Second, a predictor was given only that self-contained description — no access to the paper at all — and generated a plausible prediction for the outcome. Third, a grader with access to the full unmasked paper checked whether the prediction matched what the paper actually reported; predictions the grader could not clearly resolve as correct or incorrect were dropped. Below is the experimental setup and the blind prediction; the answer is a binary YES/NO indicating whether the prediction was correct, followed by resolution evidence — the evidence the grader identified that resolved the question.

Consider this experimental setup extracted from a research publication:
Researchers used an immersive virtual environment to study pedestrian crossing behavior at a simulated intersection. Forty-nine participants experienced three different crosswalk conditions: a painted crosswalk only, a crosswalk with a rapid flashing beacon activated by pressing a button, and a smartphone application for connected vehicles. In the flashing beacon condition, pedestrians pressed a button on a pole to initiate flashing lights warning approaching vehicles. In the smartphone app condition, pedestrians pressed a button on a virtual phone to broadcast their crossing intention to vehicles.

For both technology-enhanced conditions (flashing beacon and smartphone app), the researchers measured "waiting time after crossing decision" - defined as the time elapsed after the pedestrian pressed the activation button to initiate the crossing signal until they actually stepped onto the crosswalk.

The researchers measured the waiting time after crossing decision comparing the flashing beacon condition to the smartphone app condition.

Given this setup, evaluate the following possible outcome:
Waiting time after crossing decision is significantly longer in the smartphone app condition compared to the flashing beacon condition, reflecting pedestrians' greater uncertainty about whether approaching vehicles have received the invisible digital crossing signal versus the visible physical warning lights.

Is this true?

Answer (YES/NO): NO